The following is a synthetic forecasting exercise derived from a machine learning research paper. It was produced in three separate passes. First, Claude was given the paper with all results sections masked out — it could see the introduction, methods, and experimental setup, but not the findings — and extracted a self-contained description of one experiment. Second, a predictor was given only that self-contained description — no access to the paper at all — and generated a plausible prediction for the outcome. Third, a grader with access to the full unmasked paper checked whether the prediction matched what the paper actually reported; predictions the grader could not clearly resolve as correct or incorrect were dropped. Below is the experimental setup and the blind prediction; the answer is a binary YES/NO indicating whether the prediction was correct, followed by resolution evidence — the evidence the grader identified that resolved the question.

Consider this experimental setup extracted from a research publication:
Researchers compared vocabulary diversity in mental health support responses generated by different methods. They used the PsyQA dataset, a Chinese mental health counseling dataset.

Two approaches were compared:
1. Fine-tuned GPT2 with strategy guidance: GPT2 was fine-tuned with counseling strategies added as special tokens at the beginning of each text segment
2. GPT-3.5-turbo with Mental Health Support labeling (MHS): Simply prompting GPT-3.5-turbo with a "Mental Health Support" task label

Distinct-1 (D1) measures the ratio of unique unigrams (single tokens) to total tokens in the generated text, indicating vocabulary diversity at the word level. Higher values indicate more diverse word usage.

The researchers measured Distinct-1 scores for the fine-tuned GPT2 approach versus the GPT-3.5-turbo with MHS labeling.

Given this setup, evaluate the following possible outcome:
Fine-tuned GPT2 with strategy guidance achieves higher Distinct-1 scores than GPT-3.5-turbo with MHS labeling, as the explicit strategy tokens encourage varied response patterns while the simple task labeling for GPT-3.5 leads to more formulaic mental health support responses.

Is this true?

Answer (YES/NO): NO